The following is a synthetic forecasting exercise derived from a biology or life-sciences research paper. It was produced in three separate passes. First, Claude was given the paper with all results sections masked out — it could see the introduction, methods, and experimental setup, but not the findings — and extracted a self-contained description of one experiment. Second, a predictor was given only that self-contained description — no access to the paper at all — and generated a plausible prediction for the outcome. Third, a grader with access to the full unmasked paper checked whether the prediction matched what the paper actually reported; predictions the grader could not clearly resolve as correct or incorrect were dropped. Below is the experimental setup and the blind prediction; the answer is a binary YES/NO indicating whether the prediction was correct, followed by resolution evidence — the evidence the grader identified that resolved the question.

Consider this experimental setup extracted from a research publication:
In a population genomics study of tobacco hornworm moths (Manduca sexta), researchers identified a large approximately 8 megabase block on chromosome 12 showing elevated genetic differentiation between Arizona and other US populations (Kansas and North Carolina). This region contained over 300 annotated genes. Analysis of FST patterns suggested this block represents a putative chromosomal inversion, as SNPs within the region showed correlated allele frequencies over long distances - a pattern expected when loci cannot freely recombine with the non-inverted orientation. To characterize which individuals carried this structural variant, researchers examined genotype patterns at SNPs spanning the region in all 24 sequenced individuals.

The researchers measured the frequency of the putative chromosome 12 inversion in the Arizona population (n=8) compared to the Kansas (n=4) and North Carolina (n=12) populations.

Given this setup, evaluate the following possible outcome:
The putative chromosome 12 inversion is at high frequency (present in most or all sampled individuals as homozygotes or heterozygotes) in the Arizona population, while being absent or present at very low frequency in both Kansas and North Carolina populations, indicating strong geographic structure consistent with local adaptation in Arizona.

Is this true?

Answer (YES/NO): YES